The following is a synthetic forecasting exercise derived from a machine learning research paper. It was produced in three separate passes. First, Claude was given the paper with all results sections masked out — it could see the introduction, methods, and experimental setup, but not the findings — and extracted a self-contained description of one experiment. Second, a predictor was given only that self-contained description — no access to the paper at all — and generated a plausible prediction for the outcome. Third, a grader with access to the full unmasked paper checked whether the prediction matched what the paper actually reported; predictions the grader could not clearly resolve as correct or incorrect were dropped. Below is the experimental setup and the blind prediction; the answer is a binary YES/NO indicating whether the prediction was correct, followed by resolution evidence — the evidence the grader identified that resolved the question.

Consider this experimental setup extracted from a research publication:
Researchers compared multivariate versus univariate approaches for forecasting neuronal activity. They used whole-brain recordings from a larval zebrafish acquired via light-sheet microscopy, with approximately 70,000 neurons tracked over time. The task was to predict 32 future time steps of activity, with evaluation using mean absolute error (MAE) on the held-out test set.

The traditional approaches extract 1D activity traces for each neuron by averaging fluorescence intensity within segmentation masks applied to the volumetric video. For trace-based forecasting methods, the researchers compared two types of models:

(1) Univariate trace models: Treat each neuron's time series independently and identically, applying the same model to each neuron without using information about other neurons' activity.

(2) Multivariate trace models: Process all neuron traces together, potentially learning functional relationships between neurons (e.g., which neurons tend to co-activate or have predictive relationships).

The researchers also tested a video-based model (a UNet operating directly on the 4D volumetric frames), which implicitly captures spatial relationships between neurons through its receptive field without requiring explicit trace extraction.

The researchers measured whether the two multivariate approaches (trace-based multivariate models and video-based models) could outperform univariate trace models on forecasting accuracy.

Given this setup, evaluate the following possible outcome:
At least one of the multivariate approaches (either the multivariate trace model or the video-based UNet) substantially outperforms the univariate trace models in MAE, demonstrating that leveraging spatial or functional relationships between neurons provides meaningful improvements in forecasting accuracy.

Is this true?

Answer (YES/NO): YES